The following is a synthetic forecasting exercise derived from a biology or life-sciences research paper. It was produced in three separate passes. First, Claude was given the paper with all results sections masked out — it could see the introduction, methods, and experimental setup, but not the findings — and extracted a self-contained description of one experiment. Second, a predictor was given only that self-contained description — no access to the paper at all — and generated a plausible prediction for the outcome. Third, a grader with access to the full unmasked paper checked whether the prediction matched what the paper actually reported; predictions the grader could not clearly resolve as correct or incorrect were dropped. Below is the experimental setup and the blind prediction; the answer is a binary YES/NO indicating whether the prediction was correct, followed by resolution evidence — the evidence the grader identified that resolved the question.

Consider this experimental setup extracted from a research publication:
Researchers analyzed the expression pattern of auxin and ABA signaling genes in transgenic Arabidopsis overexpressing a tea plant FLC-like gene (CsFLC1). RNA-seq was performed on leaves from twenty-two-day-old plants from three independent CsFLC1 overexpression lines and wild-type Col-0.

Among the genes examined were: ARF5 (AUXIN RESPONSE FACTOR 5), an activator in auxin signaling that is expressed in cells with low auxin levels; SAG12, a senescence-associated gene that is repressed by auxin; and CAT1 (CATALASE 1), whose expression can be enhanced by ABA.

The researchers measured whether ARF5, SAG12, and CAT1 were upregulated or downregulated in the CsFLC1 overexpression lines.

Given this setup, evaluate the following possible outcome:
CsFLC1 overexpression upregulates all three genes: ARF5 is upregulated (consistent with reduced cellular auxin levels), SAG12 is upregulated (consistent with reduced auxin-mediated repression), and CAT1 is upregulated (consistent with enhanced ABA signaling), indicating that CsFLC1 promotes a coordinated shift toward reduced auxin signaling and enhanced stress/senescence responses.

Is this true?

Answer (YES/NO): YES